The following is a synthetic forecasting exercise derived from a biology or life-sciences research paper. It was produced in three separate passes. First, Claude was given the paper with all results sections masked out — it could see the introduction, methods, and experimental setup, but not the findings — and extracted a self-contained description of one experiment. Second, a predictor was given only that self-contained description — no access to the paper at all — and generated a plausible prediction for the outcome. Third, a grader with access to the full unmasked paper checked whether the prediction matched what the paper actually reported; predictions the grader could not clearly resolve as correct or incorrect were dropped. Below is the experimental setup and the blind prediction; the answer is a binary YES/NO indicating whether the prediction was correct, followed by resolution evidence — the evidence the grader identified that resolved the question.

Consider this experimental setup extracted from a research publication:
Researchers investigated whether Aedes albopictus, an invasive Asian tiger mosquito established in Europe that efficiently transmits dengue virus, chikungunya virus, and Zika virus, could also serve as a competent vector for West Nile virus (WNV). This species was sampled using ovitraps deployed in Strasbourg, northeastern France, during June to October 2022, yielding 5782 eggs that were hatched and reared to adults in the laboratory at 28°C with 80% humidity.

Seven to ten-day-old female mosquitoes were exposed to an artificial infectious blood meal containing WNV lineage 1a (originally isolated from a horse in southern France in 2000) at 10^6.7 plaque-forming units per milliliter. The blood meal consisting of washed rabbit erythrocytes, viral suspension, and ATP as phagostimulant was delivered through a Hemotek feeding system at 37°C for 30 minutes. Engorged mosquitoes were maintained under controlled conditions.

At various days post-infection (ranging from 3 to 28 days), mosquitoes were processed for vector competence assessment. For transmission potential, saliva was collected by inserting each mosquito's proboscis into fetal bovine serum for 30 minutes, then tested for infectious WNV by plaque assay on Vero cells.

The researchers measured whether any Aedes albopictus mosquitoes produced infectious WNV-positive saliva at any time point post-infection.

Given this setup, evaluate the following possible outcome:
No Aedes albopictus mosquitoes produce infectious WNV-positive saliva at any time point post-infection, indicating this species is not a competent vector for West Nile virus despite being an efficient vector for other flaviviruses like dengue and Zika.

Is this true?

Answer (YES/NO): NO